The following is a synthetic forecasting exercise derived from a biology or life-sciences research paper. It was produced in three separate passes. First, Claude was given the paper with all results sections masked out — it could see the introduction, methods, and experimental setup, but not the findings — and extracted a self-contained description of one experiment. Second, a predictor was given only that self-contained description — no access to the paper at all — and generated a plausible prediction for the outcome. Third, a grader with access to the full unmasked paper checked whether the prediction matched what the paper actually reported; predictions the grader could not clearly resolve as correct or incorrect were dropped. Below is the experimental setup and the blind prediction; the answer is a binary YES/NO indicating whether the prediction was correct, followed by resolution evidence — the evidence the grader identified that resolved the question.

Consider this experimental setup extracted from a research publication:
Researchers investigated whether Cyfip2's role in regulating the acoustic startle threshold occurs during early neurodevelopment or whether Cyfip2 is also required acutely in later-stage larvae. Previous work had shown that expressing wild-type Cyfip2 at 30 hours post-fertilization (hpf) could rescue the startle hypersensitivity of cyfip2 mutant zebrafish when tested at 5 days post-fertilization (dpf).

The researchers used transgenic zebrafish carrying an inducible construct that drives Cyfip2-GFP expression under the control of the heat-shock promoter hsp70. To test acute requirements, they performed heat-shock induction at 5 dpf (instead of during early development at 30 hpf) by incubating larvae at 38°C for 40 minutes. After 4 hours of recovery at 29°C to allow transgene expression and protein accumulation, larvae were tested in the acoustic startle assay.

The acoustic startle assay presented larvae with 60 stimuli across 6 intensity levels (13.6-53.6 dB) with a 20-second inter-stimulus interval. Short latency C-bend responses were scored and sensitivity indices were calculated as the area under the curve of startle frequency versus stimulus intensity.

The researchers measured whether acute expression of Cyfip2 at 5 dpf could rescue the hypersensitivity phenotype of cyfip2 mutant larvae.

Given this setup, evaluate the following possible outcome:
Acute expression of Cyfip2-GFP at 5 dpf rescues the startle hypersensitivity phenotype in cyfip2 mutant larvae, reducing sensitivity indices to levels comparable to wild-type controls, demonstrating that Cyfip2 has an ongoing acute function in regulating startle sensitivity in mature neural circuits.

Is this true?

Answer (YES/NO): NO